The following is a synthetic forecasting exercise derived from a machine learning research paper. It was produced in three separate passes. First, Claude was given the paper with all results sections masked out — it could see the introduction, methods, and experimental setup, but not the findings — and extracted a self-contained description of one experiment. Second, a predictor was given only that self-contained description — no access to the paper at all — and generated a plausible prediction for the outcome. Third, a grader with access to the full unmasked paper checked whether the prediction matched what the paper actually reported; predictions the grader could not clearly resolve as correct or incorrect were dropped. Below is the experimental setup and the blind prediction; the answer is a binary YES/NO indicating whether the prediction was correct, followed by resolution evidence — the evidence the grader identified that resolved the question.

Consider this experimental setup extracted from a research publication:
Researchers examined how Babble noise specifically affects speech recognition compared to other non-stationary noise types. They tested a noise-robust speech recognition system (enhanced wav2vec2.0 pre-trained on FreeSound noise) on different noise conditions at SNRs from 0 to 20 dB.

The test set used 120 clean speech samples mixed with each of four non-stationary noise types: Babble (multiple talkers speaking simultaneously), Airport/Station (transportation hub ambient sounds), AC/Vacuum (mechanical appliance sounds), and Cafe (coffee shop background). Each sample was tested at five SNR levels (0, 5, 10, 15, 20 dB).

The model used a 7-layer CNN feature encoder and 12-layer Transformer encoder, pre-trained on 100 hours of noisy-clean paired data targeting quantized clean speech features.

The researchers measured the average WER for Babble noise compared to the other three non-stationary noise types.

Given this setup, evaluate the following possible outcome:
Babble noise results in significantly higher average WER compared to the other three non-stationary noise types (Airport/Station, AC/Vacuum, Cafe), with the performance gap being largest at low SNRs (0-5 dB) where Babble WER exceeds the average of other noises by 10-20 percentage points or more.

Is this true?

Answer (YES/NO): NO